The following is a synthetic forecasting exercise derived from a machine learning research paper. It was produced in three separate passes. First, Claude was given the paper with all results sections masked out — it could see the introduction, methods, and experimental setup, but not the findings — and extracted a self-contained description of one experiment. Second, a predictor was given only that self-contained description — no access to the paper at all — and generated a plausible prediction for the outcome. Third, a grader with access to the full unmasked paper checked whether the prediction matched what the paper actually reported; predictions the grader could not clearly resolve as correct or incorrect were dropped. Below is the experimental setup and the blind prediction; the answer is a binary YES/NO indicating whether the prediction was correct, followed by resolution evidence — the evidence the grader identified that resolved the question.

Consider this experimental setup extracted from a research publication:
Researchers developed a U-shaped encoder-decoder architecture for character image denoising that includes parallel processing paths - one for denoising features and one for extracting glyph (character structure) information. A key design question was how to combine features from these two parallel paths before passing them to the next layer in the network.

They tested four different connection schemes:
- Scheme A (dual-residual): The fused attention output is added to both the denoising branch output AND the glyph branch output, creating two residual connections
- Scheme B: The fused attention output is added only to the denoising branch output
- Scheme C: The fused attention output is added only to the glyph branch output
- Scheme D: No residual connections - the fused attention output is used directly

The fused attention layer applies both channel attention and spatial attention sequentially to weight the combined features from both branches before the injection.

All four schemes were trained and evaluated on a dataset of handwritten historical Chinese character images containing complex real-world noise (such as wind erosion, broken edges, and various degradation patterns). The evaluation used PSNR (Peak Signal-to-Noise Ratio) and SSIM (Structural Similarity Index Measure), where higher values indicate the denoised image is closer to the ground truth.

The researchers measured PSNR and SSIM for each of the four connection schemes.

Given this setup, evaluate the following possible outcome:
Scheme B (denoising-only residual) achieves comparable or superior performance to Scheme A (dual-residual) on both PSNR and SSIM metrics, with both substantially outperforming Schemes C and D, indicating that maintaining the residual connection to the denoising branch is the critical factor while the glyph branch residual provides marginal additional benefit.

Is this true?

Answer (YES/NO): NO